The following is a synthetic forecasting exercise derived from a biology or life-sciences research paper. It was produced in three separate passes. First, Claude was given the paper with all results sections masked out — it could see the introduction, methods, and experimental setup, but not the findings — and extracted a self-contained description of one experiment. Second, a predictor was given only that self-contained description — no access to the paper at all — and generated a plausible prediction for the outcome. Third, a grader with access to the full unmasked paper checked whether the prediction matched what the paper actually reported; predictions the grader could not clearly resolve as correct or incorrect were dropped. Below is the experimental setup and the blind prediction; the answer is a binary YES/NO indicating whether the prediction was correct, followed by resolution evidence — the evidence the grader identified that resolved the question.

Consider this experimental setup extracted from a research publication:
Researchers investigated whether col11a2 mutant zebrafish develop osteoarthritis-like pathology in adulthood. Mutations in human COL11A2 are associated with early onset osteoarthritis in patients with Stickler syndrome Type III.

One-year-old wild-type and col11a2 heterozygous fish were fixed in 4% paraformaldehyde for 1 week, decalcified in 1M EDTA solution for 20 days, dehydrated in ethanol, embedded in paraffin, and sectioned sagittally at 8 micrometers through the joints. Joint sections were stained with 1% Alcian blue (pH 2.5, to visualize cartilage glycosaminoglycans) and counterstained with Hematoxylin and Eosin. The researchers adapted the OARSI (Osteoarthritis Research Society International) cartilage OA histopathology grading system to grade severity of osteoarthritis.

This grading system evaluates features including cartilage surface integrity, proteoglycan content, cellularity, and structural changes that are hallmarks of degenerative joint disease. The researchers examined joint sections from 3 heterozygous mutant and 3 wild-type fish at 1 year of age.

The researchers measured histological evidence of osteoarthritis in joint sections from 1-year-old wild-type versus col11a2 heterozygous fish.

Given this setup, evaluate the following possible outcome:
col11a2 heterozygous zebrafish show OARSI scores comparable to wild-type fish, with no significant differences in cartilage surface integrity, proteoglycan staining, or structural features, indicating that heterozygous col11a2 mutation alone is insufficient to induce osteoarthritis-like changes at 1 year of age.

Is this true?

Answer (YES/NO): NO